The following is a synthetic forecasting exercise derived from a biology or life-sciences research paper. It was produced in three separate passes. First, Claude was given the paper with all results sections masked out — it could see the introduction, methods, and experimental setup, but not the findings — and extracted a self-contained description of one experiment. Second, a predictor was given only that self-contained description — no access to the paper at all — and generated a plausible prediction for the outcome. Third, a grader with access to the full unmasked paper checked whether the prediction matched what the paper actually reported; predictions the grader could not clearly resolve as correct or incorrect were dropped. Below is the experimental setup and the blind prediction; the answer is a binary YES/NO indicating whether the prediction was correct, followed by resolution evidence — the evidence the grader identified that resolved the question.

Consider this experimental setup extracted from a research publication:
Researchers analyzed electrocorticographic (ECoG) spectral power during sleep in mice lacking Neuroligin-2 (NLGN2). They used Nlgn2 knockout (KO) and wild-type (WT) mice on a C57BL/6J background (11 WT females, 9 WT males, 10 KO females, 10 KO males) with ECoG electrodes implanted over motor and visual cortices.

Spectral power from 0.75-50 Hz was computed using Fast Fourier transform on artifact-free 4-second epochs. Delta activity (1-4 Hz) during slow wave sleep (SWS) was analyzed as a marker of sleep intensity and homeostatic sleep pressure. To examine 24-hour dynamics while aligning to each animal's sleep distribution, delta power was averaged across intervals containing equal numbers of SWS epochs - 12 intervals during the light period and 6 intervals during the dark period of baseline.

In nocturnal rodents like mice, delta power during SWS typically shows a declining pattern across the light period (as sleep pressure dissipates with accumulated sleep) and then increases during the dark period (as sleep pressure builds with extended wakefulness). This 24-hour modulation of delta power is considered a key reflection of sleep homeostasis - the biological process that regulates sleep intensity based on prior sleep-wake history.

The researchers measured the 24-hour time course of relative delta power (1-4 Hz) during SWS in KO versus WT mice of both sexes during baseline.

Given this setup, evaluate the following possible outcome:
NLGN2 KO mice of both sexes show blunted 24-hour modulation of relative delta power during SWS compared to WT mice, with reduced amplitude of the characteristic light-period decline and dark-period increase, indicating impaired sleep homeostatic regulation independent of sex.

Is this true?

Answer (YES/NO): YES